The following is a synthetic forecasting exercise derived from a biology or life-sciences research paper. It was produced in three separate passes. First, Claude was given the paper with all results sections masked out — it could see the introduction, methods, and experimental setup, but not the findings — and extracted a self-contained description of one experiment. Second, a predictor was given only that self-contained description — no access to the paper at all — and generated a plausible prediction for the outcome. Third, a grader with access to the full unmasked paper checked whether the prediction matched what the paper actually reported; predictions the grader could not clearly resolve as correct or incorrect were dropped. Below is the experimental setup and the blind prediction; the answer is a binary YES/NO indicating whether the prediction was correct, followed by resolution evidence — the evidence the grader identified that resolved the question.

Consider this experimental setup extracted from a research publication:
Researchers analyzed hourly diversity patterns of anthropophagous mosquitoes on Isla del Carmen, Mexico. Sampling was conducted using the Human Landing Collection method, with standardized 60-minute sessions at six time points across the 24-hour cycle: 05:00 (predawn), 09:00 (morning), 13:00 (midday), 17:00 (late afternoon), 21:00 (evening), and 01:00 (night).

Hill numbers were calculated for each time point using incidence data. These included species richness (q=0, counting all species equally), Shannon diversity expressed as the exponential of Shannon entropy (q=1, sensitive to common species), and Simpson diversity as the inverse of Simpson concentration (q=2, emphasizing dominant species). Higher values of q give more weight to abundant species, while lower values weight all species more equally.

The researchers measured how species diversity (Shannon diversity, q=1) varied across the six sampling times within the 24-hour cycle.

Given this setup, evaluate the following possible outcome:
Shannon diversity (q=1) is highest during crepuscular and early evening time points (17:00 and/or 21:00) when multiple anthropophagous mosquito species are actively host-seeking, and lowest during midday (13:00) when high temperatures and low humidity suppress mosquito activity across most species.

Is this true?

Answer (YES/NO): NO